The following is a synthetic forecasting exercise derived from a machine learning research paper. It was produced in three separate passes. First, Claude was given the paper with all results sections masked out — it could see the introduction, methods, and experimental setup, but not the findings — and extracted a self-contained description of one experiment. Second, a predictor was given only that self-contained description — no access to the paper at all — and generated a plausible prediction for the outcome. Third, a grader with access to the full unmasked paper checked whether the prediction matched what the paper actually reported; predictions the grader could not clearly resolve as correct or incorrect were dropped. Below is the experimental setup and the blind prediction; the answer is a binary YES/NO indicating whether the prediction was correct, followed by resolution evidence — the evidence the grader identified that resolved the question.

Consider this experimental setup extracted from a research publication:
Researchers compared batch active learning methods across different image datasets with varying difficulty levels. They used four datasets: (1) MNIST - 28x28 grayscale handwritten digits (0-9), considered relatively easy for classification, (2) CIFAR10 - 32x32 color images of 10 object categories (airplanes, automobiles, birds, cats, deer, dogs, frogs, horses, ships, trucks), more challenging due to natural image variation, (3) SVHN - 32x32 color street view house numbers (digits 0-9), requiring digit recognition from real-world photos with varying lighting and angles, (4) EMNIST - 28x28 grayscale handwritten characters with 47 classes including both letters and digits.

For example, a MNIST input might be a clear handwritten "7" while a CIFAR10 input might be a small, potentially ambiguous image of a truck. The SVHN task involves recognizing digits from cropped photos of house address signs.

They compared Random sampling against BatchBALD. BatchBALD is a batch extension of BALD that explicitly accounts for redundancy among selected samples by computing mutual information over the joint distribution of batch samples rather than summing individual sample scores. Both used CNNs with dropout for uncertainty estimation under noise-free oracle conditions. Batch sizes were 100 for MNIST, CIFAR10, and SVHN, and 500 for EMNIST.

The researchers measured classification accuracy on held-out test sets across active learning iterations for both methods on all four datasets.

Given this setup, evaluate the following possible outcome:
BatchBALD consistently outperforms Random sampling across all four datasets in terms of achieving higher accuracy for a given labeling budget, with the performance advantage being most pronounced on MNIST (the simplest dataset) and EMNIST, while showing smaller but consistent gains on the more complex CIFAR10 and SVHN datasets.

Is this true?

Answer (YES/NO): NO